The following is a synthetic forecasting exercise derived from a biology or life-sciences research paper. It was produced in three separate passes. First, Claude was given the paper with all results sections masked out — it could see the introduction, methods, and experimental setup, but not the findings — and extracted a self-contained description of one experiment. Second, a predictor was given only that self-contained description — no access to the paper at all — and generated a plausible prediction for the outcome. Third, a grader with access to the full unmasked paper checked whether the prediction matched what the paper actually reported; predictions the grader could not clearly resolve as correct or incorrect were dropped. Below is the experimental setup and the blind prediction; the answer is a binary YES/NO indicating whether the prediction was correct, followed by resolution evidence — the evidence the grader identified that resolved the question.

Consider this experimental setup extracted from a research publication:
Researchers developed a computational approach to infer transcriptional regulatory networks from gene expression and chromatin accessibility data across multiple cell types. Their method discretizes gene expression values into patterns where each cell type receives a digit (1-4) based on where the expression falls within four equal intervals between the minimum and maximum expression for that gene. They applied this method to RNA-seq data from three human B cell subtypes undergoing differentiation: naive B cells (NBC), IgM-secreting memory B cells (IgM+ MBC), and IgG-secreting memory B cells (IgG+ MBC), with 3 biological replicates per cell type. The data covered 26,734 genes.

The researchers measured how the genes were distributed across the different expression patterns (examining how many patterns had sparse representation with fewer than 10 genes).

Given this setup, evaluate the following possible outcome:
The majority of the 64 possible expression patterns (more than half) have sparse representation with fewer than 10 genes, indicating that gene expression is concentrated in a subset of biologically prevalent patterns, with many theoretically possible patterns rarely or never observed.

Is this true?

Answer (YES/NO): NO